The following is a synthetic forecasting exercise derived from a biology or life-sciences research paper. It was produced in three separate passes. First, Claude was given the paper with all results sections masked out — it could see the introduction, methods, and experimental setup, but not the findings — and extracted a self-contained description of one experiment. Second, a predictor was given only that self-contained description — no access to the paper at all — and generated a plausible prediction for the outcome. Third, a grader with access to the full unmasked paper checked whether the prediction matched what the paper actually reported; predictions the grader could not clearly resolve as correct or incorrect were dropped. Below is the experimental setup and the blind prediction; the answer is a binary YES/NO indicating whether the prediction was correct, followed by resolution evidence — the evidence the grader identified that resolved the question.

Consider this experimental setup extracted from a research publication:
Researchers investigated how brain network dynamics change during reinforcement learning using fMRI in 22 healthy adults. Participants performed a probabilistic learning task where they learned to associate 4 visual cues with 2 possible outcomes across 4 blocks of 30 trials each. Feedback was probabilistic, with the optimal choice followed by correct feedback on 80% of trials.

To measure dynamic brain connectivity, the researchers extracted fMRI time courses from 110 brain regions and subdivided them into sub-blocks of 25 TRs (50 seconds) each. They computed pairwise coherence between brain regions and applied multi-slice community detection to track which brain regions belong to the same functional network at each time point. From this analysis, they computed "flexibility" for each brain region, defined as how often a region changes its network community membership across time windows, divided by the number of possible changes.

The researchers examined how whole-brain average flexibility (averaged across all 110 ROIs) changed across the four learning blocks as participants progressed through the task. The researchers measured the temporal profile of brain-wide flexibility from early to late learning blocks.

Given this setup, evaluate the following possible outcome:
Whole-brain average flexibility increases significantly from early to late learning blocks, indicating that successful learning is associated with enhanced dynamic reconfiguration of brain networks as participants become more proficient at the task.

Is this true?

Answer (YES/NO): NO